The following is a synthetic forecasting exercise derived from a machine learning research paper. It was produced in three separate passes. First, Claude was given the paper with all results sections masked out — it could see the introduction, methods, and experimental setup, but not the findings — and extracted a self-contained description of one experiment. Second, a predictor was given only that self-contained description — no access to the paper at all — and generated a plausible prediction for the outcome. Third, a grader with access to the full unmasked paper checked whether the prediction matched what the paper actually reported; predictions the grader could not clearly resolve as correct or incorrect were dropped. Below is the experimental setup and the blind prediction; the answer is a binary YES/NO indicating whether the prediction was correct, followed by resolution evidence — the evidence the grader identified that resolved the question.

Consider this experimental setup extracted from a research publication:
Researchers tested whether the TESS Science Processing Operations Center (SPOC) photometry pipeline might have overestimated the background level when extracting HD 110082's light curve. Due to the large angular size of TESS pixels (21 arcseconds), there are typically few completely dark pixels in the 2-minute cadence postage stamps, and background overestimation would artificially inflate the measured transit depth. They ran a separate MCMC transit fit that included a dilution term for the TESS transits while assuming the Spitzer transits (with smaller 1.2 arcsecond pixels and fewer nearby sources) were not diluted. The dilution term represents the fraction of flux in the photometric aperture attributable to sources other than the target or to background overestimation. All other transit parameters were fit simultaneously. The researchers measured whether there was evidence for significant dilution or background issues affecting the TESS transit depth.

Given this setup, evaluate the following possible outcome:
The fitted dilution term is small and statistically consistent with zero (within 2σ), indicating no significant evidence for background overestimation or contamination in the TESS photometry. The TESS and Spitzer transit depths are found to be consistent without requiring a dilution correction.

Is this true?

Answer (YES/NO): YES